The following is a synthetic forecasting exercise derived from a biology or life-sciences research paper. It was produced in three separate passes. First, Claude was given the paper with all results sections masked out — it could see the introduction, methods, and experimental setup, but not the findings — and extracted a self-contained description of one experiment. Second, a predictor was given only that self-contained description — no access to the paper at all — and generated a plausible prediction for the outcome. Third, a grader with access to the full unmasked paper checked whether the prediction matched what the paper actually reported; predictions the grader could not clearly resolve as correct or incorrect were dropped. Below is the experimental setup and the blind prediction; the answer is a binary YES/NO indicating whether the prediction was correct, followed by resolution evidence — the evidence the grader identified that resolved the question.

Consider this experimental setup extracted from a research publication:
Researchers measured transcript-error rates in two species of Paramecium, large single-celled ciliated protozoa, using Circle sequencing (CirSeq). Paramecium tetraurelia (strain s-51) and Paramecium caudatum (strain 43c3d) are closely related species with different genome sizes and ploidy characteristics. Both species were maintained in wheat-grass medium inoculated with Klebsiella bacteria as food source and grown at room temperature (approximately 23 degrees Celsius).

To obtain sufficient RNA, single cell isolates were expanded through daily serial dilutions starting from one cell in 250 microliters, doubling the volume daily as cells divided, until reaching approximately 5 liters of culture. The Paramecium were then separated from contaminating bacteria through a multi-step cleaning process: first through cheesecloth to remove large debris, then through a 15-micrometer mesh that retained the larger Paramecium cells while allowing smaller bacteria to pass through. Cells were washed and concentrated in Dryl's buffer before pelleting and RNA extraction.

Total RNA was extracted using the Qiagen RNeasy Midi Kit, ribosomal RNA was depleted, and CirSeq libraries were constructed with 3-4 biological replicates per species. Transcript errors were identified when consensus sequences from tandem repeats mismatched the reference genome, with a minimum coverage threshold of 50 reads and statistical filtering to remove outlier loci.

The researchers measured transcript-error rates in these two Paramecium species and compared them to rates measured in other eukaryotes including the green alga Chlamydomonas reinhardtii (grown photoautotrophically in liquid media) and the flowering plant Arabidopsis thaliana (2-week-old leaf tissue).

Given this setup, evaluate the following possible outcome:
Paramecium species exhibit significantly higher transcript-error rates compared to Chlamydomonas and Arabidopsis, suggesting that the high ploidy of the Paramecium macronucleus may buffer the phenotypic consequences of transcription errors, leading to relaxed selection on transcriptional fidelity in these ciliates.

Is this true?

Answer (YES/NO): NO